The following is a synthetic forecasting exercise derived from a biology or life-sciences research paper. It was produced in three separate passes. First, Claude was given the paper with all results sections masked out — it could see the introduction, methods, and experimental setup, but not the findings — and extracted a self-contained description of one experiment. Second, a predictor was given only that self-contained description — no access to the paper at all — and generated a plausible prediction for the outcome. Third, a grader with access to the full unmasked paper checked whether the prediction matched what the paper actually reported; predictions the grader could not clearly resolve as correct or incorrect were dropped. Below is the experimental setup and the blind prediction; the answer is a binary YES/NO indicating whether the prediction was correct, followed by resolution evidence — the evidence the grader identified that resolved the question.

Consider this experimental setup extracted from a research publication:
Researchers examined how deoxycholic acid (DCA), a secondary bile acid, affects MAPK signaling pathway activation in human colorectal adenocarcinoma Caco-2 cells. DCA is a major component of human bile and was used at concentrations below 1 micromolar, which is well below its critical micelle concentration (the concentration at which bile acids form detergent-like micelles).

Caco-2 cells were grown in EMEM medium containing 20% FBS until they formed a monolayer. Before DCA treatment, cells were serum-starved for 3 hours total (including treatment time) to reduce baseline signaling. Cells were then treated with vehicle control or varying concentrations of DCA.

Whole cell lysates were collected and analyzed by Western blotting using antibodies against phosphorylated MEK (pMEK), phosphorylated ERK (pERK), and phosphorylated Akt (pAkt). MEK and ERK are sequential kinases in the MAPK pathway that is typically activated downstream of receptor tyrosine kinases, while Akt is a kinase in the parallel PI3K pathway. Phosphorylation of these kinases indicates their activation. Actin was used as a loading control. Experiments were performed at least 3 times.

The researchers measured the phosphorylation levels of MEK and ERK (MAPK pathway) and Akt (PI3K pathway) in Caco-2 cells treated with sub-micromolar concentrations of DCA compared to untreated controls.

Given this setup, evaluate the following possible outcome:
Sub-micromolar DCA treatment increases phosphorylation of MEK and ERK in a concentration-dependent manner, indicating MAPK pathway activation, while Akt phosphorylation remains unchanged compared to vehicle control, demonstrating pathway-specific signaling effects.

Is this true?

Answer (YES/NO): YES